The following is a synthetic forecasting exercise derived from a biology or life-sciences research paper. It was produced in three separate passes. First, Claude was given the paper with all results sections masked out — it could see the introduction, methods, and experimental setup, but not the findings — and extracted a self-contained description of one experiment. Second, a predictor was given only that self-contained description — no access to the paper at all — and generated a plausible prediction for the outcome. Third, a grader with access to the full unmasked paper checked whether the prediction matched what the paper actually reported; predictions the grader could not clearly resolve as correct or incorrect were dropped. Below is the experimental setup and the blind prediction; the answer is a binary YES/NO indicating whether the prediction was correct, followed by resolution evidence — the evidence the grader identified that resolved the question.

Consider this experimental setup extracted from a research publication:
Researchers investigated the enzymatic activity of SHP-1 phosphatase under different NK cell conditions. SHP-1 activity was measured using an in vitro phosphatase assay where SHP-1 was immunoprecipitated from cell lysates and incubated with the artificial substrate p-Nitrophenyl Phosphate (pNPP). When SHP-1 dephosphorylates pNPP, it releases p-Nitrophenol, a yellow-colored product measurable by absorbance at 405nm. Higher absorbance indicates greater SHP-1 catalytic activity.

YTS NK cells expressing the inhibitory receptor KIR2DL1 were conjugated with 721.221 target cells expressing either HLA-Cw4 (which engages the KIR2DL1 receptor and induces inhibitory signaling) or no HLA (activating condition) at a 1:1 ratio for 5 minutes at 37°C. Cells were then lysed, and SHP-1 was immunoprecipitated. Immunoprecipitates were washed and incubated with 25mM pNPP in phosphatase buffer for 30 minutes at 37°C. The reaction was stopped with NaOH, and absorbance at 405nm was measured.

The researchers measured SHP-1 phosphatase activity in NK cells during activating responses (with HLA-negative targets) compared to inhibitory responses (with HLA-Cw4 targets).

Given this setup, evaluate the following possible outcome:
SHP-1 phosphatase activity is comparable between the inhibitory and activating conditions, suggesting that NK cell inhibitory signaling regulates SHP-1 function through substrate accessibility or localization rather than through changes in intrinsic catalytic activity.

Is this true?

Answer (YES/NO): NO